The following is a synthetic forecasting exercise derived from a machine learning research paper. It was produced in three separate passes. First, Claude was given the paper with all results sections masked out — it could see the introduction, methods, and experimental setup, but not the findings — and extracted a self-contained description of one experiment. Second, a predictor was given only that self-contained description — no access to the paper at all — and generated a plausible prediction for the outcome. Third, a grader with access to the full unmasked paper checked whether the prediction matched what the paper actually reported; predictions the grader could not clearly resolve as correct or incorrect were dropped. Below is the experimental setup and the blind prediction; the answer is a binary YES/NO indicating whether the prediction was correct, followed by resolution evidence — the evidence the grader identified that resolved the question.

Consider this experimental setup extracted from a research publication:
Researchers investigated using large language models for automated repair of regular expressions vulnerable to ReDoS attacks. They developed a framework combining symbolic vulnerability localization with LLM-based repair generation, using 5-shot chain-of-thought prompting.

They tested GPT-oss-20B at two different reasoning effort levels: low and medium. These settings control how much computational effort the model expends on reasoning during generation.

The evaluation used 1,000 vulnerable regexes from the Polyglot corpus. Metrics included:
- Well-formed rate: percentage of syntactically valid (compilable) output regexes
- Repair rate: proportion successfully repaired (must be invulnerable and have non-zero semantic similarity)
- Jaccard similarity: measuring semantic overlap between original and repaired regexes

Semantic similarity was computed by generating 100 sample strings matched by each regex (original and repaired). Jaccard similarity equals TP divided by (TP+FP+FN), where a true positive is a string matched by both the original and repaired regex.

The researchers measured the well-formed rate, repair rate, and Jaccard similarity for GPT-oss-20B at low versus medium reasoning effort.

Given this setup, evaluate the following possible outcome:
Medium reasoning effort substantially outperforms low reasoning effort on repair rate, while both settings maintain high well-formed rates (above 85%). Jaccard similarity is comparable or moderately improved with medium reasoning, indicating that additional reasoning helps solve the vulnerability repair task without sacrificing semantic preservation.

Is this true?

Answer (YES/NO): NO